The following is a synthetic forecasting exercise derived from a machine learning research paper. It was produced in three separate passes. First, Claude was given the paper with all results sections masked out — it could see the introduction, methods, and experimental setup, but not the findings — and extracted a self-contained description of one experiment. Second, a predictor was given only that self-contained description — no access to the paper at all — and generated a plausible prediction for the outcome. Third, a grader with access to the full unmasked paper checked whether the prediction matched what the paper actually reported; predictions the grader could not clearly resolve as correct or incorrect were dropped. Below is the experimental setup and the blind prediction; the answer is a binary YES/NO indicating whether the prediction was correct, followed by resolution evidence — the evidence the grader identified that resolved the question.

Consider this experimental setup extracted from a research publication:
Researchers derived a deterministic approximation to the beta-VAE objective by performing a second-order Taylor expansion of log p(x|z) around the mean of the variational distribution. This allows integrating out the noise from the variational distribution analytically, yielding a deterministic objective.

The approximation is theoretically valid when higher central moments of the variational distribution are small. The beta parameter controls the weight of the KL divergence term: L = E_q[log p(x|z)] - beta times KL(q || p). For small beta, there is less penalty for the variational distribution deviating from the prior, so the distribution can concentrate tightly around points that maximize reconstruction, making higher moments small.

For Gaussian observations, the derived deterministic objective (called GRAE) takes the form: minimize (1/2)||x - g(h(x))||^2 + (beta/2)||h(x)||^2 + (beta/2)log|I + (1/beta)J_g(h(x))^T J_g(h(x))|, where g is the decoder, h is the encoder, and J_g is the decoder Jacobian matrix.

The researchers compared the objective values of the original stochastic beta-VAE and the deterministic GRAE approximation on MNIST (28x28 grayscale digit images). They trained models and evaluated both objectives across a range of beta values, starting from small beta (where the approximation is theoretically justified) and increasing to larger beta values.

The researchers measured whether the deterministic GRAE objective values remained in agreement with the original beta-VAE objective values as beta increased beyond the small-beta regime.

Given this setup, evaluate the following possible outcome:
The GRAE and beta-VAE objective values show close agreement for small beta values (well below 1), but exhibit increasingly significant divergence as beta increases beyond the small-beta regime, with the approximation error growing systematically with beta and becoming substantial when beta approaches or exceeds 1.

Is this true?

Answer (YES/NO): NO